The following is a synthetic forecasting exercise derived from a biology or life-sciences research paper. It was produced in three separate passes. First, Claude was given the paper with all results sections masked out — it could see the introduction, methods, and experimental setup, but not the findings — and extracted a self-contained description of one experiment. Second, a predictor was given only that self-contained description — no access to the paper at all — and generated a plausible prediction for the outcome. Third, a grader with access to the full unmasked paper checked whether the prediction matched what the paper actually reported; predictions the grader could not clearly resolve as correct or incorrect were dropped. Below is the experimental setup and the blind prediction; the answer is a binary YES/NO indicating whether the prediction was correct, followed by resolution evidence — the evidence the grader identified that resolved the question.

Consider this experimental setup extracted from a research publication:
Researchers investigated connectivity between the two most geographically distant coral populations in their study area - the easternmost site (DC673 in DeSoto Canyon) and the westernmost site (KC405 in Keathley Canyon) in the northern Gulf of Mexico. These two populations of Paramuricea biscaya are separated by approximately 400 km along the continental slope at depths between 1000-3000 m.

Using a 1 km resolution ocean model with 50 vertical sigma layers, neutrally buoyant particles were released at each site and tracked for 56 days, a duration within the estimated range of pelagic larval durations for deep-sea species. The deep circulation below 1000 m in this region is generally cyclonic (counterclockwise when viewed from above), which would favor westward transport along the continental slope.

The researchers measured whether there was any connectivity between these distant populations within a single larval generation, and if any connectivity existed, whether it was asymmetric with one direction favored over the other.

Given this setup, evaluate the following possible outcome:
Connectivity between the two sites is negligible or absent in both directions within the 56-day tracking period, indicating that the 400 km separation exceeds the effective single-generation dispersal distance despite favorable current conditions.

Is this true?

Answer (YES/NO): YES